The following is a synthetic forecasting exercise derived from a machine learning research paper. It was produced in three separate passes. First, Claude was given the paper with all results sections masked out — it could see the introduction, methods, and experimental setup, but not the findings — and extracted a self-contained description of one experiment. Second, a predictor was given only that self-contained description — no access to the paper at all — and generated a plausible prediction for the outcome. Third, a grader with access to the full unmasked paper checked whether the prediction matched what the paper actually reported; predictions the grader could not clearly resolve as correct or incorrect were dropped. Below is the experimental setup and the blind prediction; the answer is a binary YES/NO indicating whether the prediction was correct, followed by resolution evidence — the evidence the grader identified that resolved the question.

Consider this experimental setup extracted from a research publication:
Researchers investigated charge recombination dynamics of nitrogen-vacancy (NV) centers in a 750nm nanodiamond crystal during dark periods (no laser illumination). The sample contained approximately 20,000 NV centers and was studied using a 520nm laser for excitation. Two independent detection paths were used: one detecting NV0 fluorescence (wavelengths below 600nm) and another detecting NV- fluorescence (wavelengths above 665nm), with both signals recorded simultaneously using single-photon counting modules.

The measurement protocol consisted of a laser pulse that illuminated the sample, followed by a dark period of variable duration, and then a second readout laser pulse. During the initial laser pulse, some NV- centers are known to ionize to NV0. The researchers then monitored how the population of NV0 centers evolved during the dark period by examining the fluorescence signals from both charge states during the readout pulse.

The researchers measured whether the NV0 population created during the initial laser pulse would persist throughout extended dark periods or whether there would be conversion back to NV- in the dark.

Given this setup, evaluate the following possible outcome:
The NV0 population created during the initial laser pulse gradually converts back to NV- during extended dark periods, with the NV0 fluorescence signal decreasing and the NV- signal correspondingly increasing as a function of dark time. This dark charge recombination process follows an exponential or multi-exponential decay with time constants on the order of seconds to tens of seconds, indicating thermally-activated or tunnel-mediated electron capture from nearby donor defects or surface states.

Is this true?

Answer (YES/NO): NO